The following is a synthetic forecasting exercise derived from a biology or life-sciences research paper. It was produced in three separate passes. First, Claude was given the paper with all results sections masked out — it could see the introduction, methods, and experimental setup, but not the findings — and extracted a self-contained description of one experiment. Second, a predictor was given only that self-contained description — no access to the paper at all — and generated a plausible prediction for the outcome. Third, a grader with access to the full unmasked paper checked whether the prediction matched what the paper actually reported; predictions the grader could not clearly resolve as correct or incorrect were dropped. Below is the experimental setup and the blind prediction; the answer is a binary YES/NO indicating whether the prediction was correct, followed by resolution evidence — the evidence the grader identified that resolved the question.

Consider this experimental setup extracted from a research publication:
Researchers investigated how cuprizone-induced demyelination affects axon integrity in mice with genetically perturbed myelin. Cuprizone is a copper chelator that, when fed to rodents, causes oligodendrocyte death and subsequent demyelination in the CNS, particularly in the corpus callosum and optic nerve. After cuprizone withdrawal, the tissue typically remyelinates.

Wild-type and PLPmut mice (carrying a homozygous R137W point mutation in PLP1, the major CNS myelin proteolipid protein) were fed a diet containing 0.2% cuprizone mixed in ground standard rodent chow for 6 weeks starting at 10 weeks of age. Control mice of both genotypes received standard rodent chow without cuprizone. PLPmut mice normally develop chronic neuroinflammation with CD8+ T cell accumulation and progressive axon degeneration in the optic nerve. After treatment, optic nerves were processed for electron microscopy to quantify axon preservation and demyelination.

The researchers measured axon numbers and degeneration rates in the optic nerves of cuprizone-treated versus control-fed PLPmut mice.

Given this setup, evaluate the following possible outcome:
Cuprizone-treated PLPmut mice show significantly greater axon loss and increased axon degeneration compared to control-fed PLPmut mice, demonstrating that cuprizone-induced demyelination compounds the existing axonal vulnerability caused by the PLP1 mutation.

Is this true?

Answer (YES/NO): NO